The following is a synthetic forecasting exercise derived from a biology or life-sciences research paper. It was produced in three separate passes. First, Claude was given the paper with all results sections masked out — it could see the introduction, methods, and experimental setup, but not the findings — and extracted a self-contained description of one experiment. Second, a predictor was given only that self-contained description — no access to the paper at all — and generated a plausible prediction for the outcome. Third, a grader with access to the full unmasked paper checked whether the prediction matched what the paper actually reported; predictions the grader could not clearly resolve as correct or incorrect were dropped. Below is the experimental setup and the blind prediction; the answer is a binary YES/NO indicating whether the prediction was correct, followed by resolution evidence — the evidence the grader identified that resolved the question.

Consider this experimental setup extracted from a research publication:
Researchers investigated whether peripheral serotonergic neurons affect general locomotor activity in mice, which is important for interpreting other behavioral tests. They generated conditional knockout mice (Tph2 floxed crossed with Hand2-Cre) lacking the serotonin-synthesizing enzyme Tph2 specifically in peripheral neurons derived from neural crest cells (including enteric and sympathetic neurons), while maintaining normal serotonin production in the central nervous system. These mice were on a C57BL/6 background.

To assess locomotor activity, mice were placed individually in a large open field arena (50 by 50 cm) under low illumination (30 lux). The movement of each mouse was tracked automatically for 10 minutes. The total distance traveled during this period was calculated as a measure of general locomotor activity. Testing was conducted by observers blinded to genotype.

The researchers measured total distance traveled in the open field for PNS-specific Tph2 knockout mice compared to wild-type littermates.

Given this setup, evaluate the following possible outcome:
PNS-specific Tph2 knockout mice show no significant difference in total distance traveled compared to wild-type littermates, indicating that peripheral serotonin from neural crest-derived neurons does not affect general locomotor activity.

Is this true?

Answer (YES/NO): YES